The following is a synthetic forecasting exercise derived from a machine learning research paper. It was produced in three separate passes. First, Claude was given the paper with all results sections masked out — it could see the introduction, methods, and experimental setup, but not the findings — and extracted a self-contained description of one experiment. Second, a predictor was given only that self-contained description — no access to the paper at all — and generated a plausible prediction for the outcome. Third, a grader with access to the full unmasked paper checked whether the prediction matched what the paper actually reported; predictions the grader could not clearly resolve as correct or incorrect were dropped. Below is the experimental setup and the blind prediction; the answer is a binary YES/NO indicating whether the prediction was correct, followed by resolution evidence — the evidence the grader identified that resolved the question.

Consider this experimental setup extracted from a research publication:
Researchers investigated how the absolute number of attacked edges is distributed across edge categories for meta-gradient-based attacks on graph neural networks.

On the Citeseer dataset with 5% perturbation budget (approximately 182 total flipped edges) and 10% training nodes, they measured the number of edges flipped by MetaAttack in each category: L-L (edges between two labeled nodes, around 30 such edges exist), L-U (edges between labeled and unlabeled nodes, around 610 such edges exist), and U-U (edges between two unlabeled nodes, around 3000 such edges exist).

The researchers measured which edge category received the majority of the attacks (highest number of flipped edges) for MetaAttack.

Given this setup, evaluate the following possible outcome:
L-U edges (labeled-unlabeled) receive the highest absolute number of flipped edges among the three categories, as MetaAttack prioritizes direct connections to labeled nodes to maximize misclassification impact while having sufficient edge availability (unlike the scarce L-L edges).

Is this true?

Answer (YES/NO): YES